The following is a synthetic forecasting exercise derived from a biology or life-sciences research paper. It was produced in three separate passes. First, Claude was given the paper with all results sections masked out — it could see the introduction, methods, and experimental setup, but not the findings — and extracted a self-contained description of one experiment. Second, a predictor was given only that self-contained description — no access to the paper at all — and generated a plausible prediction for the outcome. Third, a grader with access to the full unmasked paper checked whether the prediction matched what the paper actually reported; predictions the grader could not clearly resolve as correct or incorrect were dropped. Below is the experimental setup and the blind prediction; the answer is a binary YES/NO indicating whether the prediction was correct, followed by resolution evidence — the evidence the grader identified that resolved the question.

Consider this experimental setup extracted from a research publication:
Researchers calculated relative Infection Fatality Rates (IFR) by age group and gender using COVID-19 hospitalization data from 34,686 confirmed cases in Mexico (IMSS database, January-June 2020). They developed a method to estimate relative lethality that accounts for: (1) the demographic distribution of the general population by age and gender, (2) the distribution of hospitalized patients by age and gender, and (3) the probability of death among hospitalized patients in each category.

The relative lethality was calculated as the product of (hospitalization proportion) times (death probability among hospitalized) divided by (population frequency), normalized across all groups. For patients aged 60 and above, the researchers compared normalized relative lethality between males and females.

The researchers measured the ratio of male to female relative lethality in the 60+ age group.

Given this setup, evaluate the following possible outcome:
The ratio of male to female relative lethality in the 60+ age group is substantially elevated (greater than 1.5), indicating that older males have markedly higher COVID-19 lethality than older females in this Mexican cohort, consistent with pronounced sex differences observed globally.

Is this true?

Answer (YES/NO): YES